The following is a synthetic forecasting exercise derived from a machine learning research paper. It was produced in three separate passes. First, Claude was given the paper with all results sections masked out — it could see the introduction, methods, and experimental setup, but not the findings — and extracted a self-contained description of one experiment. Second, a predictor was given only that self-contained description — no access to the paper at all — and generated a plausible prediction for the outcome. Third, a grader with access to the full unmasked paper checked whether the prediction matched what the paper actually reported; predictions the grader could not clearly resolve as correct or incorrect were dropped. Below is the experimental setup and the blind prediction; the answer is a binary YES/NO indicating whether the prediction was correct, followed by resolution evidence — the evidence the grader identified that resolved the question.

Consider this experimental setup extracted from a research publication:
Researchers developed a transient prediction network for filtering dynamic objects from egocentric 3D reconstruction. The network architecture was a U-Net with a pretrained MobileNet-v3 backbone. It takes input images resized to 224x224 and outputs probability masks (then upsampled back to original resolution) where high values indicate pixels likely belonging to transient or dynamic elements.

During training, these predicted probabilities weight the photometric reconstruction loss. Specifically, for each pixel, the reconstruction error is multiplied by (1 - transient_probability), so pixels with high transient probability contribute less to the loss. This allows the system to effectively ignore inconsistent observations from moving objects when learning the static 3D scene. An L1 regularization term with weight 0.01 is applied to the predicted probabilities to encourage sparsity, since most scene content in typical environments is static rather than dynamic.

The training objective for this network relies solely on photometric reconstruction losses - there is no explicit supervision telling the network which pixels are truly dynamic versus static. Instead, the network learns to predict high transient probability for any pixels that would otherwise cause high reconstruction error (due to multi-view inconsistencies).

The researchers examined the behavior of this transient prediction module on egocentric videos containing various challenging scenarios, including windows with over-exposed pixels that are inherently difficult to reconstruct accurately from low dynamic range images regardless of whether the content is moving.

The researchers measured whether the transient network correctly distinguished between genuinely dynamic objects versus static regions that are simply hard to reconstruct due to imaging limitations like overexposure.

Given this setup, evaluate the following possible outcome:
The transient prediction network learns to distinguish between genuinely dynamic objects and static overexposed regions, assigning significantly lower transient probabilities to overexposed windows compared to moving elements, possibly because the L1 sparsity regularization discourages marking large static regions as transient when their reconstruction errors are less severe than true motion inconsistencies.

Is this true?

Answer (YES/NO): NO